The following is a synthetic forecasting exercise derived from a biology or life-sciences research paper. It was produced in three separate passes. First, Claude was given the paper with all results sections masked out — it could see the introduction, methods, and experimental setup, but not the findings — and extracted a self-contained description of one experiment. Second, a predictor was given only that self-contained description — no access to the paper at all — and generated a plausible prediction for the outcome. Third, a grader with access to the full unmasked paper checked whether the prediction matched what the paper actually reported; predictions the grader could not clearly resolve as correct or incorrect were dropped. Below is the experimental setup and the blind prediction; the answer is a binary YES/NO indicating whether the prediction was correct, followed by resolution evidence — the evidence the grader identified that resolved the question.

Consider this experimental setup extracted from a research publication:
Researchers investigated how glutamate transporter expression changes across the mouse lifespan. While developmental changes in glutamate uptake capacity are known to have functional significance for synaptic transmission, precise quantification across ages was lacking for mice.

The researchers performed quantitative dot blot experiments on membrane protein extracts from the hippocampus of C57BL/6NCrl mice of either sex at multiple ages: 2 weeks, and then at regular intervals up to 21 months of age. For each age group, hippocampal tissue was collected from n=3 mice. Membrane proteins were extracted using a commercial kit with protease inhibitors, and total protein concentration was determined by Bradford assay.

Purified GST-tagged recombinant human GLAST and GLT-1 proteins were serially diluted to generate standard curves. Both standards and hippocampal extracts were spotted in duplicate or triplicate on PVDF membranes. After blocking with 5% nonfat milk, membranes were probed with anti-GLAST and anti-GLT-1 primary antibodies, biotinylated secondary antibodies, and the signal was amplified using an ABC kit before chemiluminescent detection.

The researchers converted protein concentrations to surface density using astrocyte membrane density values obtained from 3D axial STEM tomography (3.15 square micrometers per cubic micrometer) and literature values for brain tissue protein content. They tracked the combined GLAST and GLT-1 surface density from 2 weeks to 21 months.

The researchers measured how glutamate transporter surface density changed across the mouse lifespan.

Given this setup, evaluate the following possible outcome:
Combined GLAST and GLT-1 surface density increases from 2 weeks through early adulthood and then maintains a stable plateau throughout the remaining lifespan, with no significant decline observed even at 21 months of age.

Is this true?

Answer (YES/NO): NO